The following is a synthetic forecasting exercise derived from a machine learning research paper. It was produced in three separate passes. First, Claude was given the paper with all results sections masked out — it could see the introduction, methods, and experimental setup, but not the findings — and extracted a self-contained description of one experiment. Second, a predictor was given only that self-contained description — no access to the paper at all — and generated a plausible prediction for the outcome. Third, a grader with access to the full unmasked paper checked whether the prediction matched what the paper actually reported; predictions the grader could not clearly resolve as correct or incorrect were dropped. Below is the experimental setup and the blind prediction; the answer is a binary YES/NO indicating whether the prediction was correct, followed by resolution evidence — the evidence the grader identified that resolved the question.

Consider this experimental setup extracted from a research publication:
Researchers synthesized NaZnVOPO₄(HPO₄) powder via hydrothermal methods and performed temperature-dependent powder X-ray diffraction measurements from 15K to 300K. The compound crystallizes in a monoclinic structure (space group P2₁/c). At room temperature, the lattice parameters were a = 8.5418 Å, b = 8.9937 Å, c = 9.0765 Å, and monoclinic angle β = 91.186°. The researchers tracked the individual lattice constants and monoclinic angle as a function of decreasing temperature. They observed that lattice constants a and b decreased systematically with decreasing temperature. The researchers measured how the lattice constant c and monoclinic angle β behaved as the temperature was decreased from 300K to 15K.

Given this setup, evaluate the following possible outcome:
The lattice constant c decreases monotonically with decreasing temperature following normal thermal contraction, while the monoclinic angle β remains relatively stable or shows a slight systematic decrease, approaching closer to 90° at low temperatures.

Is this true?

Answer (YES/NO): NO